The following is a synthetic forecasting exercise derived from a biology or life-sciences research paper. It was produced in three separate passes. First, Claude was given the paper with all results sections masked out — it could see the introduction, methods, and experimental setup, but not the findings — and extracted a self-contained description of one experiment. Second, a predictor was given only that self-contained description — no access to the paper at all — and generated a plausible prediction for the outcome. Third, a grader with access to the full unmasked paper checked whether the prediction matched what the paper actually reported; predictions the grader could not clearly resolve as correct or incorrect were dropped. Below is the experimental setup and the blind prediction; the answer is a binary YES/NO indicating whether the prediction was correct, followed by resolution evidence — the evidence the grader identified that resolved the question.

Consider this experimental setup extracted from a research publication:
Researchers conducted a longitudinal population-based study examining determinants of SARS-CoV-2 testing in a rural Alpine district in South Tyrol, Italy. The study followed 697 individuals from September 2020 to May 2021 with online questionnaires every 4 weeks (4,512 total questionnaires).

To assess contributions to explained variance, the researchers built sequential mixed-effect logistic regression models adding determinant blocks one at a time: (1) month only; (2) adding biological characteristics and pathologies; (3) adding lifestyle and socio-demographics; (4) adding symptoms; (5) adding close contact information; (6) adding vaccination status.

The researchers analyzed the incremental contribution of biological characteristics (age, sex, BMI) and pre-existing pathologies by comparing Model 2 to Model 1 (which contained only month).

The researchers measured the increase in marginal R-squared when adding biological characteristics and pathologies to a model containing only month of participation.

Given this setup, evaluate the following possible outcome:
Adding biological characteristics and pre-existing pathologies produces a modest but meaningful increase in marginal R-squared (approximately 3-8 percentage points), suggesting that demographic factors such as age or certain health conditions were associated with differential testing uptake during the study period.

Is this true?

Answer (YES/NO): NO